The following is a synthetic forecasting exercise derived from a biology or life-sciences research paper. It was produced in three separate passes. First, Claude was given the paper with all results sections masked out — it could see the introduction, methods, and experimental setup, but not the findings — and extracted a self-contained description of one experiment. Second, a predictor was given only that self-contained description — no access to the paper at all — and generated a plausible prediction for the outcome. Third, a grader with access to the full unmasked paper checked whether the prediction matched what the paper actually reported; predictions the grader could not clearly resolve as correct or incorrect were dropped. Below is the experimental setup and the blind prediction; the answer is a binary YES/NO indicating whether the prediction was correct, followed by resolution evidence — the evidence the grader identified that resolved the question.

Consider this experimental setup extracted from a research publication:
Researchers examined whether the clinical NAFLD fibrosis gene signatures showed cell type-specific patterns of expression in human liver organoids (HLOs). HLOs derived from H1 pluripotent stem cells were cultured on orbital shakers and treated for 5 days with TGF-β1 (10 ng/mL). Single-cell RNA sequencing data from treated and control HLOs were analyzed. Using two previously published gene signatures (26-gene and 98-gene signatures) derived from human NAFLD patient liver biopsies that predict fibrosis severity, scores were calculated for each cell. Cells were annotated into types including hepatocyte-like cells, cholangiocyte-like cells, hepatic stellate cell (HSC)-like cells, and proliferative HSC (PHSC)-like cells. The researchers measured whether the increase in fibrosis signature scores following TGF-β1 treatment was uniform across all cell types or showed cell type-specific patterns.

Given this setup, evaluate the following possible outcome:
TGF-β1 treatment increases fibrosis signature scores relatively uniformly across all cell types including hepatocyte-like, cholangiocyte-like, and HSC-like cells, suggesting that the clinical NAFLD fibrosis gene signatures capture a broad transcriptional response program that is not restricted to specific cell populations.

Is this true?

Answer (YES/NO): YES